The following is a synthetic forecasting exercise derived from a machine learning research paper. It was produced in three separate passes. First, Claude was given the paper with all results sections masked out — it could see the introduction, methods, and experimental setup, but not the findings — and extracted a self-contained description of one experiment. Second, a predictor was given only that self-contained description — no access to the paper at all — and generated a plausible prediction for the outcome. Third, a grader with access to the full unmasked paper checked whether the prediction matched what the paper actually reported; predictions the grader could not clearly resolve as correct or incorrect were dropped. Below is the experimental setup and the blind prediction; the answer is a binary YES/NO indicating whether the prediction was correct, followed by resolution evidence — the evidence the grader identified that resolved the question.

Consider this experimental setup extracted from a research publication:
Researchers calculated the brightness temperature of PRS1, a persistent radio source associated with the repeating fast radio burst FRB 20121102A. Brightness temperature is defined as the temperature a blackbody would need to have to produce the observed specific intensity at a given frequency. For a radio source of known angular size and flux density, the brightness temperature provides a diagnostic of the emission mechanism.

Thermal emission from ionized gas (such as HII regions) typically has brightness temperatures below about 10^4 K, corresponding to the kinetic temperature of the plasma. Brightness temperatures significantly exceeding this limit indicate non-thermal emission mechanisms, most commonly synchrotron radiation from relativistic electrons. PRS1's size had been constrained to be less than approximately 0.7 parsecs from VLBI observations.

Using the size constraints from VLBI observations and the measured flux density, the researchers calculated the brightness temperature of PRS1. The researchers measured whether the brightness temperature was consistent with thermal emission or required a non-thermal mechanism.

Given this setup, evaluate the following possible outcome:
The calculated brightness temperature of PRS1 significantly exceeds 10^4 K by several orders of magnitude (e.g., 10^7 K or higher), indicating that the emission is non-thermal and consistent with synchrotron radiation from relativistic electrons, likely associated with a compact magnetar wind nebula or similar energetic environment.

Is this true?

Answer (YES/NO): YES